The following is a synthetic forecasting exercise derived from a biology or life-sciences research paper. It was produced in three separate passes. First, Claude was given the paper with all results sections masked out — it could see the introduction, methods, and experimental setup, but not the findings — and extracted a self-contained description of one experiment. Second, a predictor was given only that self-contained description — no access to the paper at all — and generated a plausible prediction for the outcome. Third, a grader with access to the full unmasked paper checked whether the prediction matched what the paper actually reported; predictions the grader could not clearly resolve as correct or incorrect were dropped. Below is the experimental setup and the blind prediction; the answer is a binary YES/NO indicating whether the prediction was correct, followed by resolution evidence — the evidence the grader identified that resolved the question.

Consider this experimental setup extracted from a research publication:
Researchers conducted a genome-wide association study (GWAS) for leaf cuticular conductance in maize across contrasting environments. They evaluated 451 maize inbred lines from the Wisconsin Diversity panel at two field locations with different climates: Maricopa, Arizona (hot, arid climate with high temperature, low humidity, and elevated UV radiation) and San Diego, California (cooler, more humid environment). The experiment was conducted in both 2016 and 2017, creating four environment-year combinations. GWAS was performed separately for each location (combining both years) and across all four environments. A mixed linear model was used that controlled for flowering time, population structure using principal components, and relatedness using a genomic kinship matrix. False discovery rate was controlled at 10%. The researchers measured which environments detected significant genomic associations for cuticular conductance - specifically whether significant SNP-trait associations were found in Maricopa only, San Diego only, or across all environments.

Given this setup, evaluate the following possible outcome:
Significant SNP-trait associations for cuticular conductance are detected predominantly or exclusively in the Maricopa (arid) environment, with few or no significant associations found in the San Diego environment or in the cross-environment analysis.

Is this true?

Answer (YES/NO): NO